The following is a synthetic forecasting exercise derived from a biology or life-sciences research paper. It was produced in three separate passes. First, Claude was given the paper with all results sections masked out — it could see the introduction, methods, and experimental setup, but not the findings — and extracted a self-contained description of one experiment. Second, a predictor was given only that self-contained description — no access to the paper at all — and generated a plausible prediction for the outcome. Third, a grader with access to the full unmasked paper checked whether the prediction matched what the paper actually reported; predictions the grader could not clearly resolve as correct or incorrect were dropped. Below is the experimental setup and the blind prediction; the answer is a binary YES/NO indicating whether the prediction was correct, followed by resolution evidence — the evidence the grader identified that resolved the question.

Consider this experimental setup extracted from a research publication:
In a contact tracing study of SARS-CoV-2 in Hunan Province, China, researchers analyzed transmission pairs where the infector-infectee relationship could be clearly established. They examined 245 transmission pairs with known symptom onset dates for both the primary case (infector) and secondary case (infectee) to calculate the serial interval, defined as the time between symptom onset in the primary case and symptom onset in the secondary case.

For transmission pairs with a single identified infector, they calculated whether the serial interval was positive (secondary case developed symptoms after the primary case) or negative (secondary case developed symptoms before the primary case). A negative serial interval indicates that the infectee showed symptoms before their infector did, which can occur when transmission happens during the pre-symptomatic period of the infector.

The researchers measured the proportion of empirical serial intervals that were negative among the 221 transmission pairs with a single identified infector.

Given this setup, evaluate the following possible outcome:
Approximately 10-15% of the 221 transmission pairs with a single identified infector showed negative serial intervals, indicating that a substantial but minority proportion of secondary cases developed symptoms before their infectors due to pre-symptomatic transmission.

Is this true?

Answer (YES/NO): YES